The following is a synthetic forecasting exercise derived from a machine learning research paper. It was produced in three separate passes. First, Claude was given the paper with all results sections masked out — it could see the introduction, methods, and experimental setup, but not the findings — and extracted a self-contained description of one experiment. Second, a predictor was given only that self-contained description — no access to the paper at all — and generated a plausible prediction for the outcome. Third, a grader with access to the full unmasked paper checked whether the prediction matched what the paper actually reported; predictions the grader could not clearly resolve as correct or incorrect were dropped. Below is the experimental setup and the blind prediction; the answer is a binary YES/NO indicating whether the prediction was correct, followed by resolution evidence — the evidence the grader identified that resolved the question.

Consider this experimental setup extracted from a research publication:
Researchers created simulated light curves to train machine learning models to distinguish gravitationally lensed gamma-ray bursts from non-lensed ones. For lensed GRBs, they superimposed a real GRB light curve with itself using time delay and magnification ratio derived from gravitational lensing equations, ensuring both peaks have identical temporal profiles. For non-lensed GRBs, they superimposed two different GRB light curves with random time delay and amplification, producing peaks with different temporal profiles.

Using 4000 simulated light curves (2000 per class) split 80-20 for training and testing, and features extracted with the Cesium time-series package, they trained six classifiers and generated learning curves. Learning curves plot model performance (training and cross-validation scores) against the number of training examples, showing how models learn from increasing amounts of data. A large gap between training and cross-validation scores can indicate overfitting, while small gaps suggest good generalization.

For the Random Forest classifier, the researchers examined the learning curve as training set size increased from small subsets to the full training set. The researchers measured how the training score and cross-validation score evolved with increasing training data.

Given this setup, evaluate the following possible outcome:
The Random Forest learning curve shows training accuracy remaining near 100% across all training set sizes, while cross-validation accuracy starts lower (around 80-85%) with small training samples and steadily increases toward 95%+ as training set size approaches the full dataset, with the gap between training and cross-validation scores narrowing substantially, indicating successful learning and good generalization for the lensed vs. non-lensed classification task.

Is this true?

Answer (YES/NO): NO